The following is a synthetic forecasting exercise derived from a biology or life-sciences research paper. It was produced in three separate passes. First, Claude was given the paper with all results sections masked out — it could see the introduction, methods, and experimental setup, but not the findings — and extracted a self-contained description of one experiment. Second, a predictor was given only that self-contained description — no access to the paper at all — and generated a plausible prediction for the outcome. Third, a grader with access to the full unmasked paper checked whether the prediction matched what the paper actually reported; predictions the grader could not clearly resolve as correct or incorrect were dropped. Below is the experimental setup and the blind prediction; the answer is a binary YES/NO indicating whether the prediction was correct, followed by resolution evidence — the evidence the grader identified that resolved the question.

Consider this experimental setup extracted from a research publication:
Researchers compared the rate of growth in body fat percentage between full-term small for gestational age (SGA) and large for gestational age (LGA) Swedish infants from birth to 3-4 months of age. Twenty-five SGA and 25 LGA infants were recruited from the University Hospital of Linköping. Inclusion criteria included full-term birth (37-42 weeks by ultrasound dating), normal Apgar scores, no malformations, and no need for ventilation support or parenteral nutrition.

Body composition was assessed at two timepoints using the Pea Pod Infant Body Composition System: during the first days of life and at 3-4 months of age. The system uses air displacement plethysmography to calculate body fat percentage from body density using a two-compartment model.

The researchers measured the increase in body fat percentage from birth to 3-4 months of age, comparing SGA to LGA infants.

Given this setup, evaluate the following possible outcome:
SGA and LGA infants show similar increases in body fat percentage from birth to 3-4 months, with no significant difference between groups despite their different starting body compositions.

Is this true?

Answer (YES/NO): NO